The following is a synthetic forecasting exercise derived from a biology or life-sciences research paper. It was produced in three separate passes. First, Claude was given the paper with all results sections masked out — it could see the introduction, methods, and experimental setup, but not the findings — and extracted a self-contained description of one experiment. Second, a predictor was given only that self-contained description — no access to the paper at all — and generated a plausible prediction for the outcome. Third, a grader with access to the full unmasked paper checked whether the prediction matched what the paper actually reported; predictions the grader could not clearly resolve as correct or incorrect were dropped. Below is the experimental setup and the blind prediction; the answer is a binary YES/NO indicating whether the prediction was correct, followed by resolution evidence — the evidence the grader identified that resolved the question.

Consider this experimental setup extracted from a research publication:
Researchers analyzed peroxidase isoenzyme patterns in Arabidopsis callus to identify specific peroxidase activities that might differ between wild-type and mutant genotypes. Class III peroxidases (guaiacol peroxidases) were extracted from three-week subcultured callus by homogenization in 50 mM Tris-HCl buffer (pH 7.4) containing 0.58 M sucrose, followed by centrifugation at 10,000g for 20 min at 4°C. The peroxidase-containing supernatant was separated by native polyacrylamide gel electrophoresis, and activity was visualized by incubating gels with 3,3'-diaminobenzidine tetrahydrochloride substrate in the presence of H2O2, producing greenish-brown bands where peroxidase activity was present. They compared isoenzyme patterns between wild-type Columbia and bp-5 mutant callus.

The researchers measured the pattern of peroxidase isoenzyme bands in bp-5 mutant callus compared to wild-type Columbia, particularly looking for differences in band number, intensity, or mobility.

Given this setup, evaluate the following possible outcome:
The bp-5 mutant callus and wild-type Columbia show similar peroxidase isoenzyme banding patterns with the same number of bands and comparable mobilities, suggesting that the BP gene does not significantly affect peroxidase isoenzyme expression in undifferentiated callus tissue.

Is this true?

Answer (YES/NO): YES